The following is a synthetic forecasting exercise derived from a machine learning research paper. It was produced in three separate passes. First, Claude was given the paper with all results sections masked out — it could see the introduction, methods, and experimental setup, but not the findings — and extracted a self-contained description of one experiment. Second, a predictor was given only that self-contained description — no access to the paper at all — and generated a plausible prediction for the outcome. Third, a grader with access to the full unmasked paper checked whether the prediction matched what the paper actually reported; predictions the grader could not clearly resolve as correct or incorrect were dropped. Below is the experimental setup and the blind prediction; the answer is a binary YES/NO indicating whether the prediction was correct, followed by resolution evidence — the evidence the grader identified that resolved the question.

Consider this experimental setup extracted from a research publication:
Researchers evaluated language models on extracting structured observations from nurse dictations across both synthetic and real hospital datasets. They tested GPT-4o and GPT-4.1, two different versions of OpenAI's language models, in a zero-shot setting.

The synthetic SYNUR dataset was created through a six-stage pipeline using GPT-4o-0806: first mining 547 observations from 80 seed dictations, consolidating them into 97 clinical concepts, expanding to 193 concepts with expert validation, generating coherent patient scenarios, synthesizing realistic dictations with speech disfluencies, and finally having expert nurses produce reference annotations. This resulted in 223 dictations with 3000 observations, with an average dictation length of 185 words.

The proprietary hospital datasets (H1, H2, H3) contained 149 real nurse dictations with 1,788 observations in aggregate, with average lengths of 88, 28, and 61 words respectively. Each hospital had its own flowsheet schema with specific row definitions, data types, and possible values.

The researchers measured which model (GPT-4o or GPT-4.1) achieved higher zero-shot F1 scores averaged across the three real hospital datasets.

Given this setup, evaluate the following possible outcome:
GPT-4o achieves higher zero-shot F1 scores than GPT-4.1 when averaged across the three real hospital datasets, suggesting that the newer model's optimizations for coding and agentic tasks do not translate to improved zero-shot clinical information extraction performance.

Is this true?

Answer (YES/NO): NO